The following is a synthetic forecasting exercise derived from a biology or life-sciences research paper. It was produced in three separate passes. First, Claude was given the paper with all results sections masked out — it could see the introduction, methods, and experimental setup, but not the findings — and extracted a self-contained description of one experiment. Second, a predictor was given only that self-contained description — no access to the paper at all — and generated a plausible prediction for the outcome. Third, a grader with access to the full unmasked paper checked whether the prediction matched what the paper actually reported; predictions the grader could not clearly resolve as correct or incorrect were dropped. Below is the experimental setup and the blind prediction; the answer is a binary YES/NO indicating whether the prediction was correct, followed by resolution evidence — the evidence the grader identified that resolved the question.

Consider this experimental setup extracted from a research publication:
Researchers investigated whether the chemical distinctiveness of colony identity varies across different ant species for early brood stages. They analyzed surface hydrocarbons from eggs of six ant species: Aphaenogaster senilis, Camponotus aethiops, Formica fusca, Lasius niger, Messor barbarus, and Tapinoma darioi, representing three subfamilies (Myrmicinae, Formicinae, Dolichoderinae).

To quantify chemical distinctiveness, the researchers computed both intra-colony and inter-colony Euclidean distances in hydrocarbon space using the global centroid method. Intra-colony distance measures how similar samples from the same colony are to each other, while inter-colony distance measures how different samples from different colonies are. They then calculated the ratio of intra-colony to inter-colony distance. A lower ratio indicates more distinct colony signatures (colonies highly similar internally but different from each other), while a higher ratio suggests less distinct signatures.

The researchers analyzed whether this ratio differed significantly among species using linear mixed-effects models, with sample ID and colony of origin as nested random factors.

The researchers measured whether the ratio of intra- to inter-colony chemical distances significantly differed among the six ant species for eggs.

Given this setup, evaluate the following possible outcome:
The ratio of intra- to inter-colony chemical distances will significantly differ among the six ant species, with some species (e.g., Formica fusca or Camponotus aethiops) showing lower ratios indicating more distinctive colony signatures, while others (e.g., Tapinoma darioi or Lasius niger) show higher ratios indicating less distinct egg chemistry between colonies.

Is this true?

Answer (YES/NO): NO